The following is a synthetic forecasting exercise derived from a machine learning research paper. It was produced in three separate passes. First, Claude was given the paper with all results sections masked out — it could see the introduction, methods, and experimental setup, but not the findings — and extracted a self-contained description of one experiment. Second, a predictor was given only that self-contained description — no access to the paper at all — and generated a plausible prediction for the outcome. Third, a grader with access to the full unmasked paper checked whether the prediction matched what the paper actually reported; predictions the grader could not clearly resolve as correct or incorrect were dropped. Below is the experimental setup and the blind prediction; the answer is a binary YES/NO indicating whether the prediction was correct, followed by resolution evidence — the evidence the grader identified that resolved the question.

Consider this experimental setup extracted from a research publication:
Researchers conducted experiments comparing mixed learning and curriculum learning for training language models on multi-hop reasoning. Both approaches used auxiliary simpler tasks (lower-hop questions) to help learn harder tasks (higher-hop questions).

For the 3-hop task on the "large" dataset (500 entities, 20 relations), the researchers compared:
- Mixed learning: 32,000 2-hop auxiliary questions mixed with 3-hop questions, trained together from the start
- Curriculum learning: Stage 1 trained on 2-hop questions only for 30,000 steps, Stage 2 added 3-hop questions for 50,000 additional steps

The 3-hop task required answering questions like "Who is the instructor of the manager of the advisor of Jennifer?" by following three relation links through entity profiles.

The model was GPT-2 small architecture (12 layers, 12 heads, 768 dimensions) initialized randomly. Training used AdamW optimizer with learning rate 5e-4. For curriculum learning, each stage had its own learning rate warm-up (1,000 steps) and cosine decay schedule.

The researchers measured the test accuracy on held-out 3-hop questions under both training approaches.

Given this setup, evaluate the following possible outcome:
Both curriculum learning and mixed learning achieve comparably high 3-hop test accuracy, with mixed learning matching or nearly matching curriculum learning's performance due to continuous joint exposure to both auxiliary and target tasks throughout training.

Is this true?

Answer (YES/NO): NO